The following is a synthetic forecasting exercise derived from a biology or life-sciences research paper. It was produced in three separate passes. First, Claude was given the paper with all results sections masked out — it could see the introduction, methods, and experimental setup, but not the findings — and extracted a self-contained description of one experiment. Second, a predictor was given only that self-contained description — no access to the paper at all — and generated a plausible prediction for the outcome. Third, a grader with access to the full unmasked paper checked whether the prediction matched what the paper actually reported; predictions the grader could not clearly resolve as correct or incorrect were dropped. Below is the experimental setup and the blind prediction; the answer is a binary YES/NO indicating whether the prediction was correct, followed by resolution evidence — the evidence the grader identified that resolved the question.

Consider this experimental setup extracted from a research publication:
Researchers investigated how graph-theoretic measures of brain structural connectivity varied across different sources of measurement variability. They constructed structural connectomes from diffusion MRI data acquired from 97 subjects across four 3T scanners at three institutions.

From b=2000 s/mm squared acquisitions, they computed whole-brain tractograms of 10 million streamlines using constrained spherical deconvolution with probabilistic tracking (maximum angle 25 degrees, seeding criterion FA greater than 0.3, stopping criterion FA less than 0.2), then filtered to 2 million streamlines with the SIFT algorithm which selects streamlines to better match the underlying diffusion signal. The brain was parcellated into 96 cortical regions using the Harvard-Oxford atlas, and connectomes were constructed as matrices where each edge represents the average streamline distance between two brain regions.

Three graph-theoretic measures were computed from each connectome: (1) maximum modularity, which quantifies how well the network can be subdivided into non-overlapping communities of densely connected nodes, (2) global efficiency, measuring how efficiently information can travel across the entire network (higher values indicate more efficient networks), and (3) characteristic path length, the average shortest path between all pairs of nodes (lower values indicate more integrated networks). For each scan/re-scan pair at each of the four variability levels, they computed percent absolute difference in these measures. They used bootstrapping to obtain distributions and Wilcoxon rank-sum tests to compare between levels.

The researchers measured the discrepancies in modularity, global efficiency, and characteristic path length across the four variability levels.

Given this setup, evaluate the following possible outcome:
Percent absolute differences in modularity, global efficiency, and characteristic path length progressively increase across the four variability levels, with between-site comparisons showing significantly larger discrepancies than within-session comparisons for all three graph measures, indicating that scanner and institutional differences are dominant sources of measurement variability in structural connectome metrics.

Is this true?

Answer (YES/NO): NO